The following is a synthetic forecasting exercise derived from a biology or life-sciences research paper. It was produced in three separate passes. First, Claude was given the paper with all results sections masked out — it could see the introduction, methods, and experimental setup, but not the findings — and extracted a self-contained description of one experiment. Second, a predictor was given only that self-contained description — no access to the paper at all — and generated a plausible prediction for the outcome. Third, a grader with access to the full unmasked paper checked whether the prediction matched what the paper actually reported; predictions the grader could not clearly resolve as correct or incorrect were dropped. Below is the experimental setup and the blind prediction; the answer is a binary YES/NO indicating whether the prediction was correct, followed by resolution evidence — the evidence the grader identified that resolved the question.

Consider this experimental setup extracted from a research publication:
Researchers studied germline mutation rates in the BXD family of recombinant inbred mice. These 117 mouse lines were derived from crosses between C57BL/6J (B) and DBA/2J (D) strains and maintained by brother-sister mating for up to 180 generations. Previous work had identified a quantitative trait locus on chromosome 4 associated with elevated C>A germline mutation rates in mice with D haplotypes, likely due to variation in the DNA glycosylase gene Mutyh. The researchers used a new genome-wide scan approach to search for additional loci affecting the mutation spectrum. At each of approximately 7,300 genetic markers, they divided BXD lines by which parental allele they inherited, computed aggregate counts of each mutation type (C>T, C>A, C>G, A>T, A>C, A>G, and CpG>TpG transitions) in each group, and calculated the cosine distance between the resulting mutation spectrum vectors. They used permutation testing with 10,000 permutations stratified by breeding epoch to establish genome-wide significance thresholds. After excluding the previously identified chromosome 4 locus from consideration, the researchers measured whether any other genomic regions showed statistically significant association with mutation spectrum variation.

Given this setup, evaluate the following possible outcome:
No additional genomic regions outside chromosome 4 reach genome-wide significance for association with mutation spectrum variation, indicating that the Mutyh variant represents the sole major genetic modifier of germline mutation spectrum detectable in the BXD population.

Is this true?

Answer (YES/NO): NO